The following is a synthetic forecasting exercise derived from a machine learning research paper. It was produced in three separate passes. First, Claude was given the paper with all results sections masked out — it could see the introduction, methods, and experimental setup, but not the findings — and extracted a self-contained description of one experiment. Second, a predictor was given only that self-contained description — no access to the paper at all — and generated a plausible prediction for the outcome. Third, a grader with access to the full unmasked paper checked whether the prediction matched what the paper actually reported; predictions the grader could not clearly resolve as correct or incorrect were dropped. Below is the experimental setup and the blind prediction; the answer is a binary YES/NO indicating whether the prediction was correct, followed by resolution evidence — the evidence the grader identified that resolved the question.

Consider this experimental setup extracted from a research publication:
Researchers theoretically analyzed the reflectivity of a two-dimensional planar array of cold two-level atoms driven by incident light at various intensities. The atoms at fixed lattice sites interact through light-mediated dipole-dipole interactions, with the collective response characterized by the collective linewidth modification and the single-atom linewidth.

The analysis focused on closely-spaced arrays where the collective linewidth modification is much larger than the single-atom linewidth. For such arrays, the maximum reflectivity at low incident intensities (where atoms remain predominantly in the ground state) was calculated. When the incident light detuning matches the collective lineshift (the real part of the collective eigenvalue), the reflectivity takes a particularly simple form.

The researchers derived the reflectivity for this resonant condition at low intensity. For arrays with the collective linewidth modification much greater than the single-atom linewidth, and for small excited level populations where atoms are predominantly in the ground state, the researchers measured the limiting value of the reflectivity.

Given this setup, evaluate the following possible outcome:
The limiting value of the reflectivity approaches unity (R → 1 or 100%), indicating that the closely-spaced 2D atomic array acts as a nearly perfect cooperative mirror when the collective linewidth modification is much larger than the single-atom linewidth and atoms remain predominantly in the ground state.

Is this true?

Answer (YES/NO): YES